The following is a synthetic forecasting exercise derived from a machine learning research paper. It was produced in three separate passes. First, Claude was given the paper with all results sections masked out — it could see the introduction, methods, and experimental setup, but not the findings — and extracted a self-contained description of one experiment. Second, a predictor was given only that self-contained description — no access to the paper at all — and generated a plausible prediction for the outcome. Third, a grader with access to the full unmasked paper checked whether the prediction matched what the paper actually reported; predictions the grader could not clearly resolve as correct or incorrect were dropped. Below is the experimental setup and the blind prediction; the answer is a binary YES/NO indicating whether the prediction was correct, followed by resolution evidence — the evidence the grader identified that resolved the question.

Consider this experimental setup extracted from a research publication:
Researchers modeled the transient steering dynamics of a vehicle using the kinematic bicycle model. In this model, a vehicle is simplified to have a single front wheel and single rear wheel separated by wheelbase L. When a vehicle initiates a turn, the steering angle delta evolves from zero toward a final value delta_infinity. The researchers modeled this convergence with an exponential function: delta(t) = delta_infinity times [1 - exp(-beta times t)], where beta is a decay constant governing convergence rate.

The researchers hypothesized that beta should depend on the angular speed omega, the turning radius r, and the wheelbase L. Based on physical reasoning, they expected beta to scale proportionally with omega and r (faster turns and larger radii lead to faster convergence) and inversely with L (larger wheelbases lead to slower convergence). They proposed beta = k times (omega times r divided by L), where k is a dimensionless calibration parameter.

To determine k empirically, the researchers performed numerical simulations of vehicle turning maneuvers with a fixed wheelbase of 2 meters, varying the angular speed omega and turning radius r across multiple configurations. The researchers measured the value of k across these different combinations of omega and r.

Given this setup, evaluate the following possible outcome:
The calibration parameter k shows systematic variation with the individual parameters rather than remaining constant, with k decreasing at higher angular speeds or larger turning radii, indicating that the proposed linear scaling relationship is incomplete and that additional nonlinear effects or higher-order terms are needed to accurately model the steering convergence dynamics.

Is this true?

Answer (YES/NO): NO